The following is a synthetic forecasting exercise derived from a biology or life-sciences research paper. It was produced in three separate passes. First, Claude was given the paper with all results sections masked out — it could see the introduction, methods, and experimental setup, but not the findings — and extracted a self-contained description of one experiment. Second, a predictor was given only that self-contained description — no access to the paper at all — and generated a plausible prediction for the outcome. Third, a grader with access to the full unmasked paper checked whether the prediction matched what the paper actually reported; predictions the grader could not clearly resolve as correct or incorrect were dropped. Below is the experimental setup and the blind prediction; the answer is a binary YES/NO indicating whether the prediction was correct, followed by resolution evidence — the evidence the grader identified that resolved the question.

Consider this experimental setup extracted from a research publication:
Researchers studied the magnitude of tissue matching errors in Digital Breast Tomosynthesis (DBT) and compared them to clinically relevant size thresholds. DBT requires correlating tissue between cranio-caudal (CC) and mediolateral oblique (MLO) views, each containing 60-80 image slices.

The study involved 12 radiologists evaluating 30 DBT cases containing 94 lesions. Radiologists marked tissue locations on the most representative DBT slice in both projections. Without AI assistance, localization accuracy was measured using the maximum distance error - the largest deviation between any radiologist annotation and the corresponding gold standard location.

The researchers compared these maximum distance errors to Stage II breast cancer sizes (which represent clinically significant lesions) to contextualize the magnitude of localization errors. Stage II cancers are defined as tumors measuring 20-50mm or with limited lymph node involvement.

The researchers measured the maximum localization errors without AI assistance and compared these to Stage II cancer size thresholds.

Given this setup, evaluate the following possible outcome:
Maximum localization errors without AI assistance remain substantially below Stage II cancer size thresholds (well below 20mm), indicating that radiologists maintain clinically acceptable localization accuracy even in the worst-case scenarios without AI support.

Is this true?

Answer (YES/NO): NO